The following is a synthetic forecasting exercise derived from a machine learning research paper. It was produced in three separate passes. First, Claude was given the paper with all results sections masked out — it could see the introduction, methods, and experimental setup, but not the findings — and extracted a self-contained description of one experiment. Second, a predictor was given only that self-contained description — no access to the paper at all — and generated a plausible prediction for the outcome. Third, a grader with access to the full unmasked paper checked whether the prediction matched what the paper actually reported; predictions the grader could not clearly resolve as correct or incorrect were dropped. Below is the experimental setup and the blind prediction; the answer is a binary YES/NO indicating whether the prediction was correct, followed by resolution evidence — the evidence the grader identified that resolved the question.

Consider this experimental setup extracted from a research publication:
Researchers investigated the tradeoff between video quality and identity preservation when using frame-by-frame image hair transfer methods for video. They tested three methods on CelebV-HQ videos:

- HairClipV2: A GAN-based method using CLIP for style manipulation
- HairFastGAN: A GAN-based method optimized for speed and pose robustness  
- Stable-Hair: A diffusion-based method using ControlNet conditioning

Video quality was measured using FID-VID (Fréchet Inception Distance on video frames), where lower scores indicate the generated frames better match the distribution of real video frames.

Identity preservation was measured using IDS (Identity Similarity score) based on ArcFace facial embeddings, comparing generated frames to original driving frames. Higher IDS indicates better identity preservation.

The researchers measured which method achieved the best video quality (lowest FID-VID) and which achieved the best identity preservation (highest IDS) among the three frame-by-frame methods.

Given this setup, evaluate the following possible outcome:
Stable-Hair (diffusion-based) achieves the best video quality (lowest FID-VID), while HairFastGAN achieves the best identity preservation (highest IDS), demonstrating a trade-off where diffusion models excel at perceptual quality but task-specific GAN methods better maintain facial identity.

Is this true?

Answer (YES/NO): NO